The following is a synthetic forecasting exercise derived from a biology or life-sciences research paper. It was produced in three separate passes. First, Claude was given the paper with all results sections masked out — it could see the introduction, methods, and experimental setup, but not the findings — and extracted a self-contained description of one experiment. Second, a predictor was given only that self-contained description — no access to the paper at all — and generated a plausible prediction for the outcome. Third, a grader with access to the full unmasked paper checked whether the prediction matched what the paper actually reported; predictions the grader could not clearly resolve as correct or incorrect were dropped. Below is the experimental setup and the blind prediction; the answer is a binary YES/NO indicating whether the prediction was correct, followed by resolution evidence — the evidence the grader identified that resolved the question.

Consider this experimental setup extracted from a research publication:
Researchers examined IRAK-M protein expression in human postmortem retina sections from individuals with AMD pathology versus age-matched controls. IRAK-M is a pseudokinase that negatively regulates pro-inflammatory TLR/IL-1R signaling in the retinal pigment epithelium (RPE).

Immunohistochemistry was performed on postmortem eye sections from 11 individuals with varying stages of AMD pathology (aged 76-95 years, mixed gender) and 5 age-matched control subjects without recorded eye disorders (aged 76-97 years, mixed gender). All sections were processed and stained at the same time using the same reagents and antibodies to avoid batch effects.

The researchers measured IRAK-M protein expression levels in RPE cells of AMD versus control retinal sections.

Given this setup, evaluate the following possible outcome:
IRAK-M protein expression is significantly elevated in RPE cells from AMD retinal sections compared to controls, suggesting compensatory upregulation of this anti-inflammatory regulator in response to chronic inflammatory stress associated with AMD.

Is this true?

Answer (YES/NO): NO